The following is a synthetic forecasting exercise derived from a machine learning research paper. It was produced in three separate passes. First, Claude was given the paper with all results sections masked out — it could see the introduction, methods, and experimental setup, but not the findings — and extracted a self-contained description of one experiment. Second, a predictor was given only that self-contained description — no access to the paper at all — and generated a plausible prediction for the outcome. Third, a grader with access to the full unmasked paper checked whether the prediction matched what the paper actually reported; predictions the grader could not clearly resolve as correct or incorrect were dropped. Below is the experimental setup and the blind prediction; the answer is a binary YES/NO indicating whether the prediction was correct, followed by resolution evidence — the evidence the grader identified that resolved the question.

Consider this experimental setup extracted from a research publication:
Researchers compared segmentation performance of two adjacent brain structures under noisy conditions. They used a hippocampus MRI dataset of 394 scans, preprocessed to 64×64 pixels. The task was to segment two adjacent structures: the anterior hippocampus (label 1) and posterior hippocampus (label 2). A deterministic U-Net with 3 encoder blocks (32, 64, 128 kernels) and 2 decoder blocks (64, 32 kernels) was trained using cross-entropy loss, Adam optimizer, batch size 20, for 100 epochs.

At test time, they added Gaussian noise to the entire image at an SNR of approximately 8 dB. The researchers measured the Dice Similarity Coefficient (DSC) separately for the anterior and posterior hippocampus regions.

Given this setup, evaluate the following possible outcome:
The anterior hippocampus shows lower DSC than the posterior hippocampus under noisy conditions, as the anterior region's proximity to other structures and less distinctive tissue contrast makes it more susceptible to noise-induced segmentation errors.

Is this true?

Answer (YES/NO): YES